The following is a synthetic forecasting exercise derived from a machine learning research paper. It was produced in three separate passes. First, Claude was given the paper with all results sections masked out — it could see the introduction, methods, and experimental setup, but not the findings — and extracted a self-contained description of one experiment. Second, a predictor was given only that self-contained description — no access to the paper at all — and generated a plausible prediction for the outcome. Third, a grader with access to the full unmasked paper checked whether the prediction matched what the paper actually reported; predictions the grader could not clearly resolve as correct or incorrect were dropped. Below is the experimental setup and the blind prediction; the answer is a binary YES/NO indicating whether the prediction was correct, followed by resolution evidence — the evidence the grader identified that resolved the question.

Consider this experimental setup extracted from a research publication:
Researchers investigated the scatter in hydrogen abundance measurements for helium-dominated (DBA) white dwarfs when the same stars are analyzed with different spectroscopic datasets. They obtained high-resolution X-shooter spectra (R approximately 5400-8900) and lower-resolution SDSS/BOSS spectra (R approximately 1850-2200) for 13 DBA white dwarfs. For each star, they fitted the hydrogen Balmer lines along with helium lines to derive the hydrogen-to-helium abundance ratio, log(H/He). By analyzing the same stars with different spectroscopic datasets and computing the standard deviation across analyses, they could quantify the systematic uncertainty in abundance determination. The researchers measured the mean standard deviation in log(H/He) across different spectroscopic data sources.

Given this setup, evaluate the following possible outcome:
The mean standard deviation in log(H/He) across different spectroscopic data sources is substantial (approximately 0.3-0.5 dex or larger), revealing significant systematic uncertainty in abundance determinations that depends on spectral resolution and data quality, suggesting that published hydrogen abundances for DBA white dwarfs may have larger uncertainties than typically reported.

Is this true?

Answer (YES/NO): YES